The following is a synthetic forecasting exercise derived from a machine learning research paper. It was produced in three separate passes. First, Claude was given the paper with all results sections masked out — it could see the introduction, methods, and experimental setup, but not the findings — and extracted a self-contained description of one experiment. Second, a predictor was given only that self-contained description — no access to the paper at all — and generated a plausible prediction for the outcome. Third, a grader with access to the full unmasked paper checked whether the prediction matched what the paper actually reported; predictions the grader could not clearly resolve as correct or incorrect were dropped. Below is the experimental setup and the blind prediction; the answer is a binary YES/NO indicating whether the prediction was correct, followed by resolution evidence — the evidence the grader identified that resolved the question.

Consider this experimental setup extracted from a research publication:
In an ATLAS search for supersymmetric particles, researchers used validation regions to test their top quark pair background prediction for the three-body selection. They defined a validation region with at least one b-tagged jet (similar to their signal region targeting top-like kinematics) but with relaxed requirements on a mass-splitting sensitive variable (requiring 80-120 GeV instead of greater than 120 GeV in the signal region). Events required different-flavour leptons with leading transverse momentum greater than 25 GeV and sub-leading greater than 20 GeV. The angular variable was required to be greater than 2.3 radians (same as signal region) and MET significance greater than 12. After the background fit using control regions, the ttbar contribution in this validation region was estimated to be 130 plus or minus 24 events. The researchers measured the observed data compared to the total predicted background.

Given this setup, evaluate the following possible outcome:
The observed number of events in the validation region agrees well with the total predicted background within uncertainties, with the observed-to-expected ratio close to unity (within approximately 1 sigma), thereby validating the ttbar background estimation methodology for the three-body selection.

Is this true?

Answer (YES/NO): YES